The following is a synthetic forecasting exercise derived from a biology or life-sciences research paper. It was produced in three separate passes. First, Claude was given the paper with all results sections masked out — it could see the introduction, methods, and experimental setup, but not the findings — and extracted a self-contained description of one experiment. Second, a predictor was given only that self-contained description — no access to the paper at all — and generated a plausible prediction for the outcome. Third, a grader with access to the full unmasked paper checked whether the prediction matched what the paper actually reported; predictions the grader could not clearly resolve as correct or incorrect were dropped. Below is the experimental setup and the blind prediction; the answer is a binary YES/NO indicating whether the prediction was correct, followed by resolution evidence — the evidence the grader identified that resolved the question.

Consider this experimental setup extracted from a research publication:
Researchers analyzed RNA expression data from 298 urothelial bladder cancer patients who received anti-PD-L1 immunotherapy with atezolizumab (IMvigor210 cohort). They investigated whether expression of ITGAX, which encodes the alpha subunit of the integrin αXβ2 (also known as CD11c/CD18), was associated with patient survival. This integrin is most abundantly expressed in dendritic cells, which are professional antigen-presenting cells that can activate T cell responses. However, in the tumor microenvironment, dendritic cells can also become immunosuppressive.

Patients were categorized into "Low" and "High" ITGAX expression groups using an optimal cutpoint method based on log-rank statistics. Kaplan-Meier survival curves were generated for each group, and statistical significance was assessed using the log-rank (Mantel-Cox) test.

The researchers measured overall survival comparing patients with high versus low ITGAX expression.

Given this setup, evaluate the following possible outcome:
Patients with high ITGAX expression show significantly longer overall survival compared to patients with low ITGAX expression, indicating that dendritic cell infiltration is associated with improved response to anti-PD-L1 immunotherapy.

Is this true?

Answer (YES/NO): NO